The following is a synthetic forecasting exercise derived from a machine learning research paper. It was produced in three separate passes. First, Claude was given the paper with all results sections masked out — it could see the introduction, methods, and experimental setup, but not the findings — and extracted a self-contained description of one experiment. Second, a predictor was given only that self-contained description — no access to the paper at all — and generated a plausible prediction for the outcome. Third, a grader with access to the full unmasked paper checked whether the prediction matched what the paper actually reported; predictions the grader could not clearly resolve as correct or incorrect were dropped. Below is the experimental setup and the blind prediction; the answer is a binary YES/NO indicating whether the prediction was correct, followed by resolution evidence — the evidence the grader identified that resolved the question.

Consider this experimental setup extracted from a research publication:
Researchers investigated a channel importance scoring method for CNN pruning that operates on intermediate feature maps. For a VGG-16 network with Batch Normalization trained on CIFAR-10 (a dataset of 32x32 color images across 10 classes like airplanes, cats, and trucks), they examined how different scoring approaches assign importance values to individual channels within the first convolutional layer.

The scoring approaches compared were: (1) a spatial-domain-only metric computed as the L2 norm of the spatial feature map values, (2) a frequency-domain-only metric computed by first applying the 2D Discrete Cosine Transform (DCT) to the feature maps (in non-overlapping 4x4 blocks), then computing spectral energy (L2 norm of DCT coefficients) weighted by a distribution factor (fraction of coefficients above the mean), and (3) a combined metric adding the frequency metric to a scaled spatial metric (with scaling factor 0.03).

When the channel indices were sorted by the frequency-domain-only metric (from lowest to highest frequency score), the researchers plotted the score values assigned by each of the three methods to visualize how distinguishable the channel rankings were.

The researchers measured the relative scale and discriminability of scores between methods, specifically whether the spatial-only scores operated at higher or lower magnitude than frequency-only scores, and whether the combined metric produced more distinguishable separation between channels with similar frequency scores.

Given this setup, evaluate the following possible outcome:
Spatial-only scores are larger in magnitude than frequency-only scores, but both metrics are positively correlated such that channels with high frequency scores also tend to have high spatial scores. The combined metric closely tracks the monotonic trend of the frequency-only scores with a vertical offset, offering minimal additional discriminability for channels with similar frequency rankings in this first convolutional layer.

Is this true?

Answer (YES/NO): NO